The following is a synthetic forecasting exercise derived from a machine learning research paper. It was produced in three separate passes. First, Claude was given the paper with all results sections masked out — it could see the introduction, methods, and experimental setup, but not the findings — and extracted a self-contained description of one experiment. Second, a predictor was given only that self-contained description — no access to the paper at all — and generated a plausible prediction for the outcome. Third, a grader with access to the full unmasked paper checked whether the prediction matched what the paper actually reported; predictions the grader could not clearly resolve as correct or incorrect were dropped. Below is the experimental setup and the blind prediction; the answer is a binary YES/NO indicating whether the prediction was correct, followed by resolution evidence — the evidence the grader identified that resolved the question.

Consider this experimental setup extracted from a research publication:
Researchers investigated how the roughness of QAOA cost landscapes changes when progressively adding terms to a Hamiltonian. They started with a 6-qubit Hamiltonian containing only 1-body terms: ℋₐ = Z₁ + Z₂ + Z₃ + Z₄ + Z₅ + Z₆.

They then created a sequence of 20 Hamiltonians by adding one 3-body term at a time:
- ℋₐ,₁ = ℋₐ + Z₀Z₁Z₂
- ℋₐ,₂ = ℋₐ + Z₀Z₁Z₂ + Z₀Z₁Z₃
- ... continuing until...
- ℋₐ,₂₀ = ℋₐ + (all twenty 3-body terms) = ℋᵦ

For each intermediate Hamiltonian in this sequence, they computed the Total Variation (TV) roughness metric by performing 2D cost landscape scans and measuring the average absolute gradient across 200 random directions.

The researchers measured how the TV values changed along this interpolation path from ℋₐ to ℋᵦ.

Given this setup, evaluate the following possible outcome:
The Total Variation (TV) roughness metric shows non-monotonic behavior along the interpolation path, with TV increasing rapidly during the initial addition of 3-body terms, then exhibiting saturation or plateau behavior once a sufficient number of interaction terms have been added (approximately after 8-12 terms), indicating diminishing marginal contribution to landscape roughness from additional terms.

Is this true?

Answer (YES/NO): NO